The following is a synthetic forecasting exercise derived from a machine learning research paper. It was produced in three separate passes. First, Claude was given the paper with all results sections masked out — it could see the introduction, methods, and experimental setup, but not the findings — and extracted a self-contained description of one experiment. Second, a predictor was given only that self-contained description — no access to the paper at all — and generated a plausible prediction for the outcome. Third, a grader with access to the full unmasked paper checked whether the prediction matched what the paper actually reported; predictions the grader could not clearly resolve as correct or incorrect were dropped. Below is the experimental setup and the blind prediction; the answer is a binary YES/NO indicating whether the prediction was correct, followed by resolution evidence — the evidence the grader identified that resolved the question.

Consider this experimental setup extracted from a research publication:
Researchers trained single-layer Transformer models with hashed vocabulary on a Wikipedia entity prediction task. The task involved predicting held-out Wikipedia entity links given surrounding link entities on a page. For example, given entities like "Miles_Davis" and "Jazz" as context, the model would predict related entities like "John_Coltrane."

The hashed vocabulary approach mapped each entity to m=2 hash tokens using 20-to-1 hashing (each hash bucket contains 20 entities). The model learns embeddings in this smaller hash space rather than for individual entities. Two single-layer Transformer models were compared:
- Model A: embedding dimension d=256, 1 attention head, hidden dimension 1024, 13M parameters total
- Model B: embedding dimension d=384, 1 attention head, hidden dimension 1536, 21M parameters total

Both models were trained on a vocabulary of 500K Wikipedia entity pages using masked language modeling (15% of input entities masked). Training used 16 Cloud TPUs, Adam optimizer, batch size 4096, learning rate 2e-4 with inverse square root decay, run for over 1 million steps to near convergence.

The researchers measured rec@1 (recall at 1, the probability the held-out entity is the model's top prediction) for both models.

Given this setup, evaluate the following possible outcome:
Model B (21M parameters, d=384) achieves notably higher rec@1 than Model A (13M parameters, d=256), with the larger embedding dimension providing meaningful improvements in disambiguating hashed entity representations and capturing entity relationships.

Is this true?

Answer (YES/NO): YES